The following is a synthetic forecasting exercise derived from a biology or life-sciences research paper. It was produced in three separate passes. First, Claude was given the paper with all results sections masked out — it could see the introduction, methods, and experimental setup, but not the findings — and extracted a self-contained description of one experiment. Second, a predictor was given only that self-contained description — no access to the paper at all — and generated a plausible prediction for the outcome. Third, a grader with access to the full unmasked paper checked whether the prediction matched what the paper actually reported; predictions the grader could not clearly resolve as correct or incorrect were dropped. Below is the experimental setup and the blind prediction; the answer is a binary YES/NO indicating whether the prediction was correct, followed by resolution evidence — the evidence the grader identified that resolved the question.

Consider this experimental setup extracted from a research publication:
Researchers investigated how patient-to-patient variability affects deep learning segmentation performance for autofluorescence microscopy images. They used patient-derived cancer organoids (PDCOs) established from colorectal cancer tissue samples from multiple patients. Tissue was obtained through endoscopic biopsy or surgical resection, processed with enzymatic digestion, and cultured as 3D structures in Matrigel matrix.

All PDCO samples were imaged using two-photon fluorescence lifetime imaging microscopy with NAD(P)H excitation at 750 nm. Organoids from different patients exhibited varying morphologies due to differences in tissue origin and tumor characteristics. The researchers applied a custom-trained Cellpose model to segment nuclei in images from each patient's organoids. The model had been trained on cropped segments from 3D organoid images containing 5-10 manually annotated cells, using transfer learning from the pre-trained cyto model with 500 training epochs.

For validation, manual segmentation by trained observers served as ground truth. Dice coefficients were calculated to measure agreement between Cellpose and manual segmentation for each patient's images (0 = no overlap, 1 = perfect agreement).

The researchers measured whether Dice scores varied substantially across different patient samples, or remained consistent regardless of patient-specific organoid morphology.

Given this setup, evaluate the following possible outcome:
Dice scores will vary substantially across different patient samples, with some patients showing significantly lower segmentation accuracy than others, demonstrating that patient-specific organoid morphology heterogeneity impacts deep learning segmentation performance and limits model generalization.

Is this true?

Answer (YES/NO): NO